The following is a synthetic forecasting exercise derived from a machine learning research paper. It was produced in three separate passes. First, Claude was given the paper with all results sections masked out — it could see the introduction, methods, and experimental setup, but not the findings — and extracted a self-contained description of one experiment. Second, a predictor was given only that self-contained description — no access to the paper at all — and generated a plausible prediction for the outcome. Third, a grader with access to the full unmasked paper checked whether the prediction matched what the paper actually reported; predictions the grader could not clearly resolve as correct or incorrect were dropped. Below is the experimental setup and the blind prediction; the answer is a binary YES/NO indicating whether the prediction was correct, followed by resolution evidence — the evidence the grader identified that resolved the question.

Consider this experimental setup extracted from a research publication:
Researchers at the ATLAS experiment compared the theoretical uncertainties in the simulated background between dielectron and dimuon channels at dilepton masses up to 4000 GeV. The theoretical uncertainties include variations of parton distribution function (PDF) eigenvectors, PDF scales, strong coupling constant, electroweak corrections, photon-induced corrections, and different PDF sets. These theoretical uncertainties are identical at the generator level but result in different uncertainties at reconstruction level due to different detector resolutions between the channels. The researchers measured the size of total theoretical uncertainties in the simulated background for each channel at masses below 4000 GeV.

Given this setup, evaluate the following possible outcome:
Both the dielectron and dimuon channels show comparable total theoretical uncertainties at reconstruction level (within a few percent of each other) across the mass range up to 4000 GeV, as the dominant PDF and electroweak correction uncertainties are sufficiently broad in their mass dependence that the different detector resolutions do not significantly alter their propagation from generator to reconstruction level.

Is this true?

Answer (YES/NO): NO